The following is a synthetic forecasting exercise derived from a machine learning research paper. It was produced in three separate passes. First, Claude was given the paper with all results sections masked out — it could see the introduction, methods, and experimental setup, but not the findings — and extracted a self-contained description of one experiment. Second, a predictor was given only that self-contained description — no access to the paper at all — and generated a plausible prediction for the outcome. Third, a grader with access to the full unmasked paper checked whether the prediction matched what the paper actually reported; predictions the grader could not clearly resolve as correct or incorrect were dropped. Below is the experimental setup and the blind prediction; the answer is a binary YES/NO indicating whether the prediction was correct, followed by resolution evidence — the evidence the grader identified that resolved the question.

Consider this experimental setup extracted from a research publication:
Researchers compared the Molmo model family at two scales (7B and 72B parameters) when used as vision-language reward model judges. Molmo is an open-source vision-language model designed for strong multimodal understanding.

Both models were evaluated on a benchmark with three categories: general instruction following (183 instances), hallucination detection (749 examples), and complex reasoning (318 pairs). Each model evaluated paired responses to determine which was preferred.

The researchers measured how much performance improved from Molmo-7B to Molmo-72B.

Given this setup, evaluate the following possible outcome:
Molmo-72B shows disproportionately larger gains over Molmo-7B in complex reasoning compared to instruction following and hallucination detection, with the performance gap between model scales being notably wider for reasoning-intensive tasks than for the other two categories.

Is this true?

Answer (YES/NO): NO